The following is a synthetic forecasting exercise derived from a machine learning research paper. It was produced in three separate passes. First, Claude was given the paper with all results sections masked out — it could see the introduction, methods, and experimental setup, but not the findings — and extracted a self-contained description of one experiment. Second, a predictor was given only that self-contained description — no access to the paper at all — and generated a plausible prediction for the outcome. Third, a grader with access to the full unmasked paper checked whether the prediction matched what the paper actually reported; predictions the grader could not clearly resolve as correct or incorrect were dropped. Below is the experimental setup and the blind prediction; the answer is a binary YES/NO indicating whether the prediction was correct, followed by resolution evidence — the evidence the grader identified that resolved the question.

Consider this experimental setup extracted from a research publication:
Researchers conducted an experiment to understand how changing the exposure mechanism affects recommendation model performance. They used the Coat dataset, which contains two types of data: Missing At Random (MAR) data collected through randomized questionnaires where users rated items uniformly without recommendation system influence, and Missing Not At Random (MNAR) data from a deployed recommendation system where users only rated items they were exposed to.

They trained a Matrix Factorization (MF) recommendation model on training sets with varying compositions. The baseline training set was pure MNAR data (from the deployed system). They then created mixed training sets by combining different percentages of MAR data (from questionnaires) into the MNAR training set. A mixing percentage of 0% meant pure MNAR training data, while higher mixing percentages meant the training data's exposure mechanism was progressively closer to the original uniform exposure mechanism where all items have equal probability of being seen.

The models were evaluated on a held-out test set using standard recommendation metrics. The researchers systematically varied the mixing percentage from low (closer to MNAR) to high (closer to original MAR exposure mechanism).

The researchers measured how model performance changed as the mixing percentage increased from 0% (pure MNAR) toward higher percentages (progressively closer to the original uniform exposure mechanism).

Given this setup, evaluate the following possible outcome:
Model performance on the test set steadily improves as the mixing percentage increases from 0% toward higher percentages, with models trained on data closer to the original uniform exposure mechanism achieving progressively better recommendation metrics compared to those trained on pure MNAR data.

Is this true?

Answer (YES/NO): NO